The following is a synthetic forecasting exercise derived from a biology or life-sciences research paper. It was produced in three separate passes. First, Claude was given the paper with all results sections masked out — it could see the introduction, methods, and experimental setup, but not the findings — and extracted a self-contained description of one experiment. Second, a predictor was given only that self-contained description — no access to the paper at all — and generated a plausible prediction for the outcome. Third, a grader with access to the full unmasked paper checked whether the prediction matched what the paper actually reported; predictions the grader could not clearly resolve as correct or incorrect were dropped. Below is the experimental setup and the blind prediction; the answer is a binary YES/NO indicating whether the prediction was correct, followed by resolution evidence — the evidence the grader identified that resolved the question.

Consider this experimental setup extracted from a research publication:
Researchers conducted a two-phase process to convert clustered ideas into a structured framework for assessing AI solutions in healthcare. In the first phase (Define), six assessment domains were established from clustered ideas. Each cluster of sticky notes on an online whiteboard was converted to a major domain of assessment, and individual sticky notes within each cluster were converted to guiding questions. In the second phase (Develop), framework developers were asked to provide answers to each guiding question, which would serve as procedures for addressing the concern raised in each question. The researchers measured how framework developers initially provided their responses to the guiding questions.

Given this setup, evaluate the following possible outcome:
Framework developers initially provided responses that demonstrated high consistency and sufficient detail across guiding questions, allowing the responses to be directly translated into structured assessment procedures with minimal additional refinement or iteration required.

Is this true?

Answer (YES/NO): NO